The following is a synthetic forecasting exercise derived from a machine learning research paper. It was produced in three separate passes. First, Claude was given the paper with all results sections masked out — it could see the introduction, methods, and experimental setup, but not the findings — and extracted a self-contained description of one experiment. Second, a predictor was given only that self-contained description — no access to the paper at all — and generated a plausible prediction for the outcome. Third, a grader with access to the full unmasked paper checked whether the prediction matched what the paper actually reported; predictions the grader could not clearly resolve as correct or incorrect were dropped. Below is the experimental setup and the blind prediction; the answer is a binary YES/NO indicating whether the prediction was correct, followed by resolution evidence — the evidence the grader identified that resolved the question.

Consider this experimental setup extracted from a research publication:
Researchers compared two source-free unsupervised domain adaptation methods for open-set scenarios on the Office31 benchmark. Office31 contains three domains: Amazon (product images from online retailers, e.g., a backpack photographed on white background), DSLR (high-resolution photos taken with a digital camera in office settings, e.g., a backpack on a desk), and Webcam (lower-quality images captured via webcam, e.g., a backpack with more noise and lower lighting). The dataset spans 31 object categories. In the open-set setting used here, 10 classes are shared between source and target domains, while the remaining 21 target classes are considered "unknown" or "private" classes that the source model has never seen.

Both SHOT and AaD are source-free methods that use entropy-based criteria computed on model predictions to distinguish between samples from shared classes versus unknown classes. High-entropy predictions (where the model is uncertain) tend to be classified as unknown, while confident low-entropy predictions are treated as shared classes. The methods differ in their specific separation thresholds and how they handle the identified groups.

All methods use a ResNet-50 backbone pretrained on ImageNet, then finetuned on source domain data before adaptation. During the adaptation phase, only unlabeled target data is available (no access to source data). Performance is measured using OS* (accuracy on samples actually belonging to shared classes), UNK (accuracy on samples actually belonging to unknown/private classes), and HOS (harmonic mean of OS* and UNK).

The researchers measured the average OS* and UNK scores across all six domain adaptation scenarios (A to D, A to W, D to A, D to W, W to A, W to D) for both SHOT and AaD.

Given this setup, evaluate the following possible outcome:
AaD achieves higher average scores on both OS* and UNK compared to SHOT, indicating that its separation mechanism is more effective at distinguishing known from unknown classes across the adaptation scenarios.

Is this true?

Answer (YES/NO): NO